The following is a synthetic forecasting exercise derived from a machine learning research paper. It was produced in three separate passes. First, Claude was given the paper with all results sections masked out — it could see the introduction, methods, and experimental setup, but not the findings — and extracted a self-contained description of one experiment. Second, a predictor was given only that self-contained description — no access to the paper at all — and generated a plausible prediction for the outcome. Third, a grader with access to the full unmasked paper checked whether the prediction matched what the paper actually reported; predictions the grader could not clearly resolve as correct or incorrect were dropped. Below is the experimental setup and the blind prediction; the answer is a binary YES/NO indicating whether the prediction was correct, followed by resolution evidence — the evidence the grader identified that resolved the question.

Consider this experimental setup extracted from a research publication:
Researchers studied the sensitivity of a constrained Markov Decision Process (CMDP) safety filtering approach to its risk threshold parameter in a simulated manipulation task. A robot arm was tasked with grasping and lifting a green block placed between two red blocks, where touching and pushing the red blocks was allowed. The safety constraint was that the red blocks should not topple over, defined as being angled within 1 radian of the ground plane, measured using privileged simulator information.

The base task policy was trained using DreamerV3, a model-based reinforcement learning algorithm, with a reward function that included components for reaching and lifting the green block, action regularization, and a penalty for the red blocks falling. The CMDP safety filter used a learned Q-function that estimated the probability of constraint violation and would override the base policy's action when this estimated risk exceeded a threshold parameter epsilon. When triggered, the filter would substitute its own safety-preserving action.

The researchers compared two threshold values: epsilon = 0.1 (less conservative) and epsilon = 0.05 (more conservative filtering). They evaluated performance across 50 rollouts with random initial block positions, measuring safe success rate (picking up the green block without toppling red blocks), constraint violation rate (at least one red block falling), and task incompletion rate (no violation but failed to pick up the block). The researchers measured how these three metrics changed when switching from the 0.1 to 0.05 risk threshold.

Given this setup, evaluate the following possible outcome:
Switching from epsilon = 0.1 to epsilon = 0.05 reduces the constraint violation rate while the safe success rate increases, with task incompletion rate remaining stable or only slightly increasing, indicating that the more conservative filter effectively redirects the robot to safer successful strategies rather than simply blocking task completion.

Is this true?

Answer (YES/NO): NO